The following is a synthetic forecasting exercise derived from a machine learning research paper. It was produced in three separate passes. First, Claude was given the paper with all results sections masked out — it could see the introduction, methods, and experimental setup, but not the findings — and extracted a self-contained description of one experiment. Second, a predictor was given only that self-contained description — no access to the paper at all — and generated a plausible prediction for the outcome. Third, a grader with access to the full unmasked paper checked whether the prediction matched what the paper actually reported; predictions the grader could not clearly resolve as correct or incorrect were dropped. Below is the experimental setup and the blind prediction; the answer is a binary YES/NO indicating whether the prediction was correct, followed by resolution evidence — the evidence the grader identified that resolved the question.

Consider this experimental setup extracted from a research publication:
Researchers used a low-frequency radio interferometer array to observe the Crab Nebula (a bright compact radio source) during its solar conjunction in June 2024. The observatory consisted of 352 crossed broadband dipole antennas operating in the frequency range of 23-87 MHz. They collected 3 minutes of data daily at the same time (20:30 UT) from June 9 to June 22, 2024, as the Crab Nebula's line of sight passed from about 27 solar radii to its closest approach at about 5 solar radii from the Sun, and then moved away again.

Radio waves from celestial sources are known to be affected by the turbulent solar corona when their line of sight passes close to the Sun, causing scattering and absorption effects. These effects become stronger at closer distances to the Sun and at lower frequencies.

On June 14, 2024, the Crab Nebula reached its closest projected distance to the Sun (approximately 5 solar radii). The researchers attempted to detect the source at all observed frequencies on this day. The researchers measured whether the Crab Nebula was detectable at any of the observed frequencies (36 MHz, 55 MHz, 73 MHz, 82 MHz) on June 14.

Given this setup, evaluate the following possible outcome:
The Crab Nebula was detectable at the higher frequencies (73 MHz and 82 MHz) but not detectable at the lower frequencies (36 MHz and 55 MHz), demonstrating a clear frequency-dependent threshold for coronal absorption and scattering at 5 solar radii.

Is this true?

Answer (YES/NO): NO